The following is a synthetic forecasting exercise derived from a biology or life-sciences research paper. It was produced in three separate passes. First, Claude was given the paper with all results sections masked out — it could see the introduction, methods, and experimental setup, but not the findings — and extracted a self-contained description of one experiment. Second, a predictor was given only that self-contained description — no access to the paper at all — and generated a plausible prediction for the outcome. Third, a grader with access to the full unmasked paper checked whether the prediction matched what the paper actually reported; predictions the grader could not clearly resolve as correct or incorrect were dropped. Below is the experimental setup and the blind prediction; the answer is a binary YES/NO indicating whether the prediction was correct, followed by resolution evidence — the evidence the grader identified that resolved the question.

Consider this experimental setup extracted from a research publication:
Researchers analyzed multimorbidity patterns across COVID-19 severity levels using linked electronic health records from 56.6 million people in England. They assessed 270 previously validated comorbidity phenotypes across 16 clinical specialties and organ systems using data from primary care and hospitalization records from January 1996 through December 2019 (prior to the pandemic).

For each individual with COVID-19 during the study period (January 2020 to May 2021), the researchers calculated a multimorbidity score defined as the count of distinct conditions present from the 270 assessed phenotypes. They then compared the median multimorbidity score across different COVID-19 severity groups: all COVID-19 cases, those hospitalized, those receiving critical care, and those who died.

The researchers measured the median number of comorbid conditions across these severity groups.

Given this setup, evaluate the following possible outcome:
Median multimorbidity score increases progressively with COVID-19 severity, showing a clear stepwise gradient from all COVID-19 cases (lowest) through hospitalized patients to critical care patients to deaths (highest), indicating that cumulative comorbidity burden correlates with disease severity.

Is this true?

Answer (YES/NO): NO